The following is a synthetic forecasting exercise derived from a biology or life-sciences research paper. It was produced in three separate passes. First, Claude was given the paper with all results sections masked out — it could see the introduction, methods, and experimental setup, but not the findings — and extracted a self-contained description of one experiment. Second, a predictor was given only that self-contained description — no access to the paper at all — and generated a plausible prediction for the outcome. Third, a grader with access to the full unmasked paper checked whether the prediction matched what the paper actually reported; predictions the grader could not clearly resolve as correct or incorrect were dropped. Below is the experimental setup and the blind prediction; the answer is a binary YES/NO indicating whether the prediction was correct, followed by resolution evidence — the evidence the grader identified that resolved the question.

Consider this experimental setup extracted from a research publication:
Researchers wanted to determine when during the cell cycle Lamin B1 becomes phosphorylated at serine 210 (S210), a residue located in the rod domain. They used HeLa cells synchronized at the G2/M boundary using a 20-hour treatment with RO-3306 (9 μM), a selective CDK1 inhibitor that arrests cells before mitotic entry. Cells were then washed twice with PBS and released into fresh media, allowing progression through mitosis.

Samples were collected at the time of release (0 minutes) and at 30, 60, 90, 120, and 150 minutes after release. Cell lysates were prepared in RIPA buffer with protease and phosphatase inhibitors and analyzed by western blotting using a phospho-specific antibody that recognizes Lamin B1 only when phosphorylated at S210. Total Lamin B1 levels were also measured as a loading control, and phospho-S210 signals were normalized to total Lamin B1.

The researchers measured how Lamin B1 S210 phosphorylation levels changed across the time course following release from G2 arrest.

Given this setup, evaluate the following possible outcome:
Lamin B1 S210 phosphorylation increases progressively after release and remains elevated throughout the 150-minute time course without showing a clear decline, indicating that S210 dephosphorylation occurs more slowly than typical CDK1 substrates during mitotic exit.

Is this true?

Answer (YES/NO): NO